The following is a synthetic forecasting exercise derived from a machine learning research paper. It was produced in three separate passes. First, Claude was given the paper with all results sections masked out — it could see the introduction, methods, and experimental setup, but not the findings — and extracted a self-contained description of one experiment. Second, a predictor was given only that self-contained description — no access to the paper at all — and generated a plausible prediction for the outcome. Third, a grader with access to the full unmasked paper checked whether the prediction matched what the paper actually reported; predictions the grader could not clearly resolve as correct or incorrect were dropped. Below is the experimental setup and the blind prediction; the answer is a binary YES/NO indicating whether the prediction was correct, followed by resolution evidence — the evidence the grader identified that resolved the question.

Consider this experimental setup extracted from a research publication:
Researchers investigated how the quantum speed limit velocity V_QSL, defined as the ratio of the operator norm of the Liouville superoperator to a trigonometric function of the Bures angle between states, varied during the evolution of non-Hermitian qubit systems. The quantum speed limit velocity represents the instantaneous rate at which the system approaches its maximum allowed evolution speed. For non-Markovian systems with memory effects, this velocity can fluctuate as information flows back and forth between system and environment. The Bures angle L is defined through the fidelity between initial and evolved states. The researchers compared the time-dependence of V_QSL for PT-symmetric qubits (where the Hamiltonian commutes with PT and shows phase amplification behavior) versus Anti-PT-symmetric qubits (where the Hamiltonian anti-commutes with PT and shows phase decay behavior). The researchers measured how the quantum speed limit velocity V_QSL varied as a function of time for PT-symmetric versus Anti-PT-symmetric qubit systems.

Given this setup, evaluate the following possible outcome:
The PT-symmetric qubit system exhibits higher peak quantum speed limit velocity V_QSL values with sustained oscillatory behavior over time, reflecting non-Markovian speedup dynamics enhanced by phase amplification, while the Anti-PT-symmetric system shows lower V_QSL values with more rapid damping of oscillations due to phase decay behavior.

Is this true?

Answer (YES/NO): NO